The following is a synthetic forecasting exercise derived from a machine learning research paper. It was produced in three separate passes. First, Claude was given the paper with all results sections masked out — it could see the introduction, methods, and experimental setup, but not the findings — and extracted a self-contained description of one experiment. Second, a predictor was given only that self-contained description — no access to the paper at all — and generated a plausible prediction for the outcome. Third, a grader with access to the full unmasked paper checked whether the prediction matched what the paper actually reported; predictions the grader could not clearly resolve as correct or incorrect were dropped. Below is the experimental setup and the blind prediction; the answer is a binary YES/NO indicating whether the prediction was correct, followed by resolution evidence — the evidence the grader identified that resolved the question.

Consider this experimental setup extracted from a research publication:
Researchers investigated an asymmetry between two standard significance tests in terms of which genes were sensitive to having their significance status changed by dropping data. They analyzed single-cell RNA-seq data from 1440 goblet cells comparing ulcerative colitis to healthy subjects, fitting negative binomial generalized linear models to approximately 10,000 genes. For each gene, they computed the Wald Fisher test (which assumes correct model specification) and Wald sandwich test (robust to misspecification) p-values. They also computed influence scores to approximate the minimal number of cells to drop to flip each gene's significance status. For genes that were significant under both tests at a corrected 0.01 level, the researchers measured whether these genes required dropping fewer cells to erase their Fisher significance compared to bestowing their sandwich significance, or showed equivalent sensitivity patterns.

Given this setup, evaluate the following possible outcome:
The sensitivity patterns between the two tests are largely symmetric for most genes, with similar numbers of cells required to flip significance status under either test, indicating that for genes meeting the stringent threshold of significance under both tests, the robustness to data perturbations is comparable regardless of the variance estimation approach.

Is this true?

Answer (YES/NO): NO